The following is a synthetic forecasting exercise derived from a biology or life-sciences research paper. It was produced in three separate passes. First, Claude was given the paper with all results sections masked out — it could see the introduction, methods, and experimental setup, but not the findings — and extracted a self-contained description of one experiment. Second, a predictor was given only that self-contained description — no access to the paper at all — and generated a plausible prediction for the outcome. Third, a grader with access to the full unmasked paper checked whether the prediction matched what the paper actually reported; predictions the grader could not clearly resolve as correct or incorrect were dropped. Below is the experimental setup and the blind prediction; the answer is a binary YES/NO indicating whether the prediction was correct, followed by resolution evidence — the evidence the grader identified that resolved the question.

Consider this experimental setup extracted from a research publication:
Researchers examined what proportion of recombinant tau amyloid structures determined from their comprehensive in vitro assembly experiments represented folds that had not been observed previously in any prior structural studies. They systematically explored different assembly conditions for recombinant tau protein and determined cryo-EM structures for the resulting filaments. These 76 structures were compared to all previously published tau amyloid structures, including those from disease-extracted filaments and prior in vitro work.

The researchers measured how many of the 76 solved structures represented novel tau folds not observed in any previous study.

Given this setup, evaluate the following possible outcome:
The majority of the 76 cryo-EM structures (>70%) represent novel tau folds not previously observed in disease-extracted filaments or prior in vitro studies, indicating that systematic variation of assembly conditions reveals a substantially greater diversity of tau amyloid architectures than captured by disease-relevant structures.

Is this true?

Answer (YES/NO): NO